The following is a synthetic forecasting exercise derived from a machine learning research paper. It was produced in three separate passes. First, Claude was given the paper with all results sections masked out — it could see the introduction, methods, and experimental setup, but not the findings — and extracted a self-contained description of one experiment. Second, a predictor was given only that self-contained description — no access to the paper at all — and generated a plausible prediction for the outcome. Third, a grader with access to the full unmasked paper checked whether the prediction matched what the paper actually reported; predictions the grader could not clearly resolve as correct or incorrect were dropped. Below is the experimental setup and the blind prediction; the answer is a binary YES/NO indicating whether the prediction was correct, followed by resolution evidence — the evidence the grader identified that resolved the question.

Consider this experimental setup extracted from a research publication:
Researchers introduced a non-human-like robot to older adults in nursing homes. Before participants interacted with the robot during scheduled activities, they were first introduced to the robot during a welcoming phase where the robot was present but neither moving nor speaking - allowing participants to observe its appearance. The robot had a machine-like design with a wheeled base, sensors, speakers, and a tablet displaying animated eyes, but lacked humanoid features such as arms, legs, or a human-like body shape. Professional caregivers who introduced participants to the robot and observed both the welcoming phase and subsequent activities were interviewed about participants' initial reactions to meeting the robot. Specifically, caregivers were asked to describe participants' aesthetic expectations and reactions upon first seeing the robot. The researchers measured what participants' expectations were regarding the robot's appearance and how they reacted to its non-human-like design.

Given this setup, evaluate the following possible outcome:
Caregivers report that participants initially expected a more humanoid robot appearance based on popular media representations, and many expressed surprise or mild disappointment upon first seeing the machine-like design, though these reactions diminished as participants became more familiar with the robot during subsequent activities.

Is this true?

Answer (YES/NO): YES